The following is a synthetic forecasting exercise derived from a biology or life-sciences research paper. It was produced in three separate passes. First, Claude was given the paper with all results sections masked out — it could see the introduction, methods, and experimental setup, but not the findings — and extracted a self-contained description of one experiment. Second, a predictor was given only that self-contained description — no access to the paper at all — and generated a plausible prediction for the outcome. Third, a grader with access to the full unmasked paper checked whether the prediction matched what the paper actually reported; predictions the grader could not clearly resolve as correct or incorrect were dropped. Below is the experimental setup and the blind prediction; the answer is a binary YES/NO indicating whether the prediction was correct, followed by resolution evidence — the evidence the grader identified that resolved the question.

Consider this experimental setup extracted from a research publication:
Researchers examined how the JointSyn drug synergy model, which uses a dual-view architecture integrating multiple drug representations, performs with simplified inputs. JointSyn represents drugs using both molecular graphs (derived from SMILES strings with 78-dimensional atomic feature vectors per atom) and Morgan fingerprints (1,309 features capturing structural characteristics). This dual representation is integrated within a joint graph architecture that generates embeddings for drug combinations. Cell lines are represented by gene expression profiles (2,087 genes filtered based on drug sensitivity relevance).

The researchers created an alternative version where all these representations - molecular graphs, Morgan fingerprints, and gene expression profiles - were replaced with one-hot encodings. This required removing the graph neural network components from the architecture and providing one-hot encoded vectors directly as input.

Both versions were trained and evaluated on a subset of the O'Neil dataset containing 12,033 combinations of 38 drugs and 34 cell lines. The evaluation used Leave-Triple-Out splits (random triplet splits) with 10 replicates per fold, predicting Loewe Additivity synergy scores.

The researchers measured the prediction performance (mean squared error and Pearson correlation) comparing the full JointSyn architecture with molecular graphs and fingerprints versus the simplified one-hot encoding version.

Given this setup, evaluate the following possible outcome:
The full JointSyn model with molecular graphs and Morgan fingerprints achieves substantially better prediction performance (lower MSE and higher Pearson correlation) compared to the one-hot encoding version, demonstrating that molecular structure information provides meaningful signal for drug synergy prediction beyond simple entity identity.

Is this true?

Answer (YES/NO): NO